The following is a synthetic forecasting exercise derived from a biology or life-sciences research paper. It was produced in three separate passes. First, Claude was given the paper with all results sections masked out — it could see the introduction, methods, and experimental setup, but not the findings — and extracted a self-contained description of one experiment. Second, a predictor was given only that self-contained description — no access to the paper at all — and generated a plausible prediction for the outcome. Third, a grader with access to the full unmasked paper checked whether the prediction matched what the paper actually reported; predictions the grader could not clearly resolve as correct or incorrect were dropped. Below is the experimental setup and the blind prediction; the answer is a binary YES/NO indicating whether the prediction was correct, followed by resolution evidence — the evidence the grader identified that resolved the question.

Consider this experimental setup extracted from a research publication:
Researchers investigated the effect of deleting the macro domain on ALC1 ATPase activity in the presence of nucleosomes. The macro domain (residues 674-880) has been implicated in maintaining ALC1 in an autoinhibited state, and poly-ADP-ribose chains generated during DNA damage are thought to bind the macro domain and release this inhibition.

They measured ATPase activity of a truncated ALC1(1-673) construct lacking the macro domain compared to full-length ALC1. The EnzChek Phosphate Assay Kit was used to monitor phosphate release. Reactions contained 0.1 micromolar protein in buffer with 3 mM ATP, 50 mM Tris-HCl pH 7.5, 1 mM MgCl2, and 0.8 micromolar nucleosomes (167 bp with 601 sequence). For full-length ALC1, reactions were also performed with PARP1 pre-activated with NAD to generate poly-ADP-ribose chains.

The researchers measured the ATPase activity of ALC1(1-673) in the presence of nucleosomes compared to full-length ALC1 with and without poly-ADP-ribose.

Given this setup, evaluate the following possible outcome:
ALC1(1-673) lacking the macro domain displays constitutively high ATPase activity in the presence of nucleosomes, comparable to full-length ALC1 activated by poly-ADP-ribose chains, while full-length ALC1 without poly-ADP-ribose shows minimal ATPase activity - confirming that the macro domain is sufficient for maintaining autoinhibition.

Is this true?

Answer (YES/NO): YES